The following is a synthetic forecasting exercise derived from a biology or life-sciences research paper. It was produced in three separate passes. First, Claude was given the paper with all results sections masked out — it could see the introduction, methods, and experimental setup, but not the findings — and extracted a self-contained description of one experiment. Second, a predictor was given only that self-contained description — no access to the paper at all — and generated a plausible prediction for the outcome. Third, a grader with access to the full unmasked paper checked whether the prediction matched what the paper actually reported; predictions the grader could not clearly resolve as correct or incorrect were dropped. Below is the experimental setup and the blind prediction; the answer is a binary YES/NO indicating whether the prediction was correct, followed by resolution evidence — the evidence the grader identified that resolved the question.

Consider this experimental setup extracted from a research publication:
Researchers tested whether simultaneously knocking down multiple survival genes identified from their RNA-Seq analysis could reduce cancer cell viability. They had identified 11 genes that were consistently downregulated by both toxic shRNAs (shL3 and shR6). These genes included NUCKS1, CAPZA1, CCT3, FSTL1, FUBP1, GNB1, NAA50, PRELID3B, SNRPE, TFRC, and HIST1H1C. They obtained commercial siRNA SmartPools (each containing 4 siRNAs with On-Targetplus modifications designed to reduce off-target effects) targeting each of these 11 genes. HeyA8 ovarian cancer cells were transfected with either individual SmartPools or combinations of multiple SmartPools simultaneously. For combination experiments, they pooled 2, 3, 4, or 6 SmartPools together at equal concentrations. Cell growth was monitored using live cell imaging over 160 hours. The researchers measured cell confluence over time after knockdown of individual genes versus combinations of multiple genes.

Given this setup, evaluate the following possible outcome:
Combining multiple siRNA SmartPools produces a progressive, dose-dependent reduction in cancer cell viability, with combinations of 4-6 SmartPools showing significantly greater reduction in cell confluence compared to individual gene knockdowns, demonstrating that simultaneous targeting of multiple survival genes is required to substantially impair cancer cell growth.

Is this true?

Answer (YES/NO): NO